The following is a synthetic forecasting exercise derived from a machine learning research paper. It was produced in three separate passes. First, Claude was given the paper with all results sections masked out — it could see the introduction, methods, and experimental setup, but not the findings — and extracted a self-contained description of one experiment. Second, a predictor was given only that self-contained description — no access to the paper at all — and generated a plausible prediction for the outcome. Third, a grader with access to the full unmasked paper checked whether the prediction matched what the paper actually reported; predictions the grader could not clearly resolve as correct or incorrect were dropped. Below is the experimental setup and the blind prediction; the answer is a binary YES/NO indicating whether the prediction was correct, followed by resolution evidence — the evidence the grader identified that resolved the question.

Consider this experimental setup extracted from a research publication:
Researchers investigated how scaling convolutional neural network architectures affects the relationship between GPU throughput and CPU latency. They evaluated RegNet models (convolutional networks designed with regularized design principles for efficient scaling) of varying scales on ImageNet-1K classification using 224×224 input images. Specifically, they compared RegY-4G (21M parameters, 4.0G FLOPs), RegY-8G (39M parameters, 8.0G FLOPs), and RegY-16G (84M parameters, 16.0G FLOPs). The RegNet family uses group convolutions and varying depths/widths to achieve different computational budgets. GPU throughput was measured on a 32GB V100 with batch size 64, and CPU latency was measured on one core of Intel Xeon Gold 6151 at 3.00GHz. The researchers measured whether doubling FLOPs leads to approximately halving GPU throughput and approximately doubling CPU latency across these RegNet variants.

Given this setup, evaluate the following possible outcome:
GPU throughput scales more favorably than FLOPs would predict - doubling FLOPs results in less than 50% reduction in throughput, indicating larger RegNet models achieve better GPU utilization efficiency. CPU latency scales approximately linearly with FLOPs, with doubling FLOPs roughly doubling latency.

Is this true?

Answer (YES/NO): NO